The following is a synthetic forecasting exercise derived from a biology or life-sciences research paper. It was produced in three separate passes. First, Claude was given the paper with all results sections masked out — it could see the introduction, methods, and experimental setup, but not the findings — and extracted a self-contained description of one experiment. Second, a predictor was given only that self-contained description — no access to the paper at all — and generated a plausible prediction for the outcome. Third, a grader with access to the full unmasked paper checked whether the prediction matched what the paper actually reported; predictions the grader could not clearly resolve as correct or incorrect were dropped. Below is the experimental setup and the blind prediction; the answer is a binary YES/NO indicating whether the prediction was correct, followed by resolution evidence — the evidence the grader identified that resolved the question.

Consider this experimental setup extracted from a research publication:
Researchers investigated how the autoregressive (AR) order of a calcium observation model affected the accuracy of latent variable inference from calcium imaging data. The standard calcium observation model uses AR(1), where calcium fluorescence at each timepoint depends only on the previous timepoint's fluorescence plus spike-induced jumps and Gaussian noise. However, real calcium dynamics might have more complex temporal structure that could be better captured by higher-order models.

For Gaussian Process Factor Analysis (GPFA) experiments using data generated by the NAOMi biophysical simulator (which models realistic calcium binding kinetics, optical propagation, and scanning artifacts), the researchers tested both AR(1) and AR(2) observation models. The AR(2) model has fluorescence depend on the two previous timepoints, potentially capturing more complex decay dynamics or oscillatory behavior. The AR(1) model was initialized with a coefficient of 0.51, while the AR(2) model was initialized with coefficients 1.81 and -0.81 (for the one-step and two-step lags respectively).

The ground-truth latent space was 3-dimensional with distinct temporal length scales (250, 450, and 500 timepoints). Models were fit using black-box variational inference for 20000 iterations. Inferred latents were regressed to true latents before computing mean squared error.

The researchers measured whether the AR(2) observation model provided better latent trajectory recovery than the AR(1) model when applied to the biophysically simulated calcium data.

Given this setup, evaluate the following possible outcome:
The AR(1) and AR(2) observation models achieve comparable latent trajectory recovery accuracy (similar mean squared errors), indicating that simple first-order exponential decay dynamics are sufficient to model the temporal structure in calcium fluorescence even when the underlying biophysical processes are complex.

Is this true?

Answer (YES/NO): NO